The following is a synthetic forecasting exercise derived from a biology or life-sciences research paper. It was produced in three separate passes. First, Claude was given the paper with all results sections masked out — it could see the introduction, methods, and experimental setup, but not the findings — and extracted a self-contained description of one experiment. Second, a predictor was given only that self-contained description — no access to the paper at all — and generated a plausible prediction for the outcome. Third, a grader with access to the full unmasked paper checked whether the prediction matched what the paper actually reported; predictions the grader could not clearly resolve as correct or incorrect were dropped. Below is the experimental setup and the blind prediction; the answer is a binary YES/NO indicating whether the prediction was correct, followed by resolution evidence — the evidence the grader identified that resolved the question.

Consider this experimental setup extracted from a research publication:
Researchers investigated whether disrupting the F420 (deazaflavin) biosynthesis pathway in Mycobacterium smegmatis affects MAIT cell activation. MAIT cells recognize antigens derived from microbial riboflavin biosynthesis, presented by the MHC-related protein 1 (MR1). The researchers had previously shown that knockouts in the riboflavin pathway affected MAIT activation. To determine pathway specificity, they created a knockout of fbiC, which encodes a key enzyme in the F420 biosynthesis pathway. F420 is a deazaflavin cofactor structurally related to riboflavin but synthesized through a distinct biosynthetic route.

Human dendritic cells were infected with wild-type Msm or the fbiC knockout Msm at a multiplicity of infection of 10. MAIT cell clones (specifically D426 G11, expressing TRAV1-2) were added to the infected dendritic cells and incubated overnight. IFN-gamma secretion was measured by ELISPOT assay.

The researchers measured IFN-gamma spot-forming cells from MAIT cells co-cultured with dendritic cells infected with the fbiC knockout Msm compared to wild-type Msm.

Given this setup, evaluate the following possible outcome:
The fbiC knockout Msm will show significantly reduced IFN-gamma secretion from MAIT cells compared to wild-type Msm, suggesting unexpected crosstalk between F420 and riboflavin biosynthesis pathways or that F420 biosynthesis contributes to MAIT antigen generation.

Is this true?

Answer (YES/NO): NO